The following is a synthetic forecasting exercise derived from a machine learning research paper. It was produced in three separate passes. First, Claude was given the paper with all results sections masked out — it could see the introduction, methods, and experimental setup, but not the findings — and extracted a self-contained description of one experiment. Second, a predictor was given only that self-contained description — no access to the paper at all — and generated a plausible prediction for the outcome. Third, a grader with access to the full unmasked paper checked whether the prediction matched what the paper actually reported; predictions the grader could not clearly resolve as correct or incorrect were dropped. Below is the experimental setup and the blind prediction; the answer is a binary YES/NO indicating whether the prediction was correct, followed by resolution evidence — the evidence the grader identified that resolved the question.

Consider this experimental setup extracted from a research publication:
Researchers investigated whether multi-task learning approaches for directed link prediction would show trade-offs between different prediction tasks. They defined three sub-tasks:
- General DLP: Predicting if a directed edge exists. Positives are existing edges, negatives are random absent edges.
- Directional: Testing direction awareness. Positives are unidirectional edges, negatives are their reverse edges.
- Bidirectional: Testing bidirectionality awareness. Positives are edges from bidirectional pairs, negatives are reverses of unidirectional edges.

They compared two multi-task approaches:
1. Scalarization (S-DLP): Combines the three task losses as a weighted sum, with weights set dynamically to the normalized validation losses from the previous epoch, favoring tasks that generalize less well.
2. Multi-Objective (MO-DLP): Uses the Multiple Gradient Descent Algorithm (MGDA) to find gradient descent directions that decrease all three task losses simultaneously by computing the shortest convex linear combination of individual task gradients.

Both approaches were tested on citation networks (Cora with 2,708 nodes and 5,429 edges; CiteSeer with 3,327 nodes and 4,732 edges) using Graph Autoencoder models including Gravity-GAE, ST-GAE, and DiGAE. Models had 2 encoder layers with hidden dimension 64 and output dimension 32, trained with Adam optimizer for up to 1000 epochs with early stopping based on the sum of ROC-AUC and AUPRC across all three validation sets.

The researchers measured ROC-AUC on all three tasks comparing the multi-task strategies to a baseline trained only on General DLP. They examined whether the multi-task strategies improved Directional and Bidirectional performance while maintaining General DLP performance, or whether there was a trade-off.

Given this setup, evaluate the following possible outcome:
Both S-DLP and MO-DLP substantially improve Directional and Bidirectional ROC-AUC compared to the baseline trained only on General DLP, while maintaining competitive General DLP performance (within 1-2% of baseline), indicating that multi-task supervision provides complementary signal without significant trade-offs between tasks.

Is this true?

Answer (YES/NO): NO